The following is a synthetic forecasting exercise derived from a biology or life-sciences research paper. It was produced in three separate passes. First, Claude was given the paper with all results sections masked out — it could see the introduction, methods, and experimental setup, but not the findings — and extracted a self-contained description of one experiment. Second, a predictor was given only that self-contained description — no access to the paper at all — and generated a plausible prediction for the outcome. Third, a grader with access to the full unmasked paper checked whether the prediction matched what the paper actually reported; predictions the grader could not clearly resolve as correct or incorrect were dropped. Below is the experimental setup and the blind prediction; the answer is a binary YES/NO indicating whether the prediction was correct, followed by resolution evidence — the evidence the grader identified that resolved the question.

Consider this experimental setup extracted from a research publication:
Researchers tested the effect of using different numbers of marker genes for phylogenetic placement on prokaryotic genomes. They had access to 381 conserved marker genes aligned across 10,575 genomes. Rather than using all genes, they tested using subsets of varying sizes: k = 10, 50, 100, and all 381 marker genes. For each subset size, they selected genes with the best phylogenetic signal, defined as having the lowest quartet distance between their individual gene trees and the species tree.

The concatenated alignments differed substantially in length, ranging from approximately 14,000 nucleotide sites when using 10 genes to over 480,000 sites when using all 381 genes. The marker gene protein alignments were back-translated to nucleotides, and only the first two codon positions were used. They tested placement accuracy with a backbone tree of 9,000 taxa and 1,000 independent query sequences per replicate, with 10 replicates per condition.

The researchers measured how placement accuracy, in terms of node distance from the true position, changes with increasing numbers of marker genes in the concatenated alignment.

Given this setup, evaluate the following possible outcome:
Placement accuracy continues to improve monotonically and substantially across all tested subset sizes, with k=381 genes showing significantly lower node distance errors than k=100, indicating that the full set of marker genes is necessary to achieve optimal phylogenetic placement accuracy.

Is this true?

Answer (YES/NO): NO